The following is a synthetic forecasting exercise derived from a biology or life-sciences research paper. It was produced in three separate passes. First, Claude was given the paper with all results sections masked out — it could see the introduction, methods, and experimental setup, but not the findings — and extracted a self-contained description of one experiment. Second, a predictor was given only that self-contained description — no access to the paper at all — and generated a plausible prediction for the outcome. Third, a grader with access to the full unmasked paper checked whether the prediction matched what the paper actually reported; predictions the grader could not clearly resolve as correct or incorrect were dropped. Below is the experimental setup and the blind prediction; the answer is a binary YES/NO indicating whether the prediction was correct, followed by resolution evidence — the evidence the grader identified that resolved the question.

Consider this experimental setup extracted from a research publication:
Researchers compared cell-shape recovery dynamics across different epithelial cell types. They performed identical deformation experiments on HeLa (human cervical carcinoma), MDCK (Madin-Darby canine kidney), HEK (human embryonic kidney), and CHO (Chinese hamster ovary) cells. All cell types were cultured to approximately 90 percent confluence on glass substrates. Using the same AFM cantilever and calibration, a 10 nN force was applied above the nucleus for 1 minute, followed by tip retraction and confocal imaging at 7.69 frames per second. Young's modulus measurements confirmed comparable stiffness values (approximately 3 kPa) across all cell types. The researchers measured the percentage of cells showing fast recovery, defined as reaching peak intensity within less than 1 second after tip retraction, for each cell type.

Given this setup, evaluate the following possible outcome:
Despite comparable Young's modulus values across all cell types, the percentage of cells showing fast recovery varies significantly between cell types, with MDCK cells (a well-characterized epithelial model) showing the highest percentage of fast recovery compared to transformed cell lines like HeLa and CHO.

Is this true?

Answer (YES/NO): NO